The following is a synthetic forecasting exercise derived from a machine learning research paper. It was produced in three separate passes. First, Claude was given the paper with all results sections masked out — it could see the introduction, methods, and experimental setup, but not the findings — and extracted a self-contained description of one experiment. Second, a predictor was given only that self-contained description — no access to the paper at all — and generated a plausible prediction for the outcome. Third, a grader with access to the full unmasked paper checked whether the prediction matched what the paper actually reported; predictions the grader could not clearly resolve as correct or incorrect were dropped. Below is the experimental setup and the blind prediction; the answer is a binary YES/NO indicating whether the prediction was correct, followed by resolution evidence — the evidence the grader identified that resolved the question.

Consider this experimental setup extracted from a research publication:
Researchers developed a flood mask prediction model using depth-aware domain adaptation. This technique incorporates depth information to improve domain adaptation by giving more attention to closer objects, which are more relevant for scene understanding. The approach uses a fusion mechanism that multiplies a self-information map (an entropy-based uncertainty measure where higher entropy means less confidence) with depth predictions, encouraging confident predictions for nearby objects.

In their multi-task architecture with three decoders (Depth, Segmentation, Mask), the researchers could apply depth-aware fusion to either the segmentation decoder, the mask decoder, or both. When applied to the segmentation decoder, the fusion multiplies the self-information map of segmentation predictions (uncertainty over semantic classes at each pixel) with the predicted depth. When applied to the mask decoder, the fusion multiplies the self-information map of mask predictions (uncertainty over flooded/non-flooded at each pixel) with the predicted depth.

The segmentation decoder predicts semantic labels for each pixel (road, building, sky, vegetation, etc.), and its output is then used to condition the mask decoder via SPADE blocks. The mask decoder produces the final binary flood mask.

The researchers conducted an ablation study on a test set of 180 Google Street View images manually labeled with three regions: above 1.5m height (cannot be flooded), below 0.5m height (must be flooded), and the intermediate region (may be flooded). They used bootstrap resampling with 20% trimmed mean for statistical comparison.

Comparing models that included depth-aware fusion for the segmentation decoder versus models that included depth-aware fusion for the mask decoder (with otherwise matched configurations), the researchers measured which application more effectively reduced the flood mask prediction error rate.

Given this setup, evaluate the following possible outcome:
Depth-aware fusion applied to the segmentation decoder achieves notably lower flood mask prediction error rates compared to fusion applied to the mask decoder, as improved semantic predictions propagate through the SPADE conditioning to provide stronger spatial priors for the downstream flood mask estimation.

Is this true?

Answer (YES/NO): YES